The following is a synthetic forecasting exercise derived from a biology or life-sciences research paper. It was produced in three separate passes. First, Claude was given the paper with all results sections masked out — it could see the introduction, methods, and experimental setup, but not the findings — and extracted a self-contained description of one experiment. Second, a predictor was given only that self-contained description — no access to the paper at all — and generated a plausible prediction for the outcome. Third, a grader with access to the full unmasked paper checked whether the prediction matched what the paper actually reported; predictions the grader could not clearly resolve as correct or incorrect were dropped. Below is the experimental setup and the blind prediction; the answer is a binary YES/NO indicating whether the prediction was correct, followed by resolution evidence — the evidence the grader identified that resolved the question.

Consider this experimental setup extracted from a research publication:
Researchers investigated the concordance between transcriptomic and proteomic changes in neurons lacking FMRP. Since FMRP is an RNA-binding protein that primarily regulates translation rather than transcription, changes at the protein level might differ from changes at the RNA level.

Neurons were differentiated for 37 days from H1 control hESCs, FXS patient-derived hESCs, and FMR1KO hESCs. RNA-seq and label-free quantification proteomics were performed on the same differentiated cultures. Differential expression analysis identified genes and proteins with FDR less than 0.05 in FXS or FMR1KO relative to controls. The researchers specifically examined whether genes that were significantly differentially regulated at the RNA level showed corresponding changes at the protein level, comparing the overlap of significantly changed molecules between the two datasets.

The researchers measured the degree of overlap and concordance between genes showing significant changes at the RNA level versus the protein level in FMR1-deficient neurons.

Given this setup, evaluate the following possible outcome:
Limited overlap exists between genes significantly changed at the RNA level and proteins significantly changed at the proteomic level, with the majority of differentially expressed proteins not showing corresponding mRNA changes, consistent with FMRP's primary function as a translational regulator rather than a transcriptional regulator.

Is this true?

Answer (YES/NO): NO